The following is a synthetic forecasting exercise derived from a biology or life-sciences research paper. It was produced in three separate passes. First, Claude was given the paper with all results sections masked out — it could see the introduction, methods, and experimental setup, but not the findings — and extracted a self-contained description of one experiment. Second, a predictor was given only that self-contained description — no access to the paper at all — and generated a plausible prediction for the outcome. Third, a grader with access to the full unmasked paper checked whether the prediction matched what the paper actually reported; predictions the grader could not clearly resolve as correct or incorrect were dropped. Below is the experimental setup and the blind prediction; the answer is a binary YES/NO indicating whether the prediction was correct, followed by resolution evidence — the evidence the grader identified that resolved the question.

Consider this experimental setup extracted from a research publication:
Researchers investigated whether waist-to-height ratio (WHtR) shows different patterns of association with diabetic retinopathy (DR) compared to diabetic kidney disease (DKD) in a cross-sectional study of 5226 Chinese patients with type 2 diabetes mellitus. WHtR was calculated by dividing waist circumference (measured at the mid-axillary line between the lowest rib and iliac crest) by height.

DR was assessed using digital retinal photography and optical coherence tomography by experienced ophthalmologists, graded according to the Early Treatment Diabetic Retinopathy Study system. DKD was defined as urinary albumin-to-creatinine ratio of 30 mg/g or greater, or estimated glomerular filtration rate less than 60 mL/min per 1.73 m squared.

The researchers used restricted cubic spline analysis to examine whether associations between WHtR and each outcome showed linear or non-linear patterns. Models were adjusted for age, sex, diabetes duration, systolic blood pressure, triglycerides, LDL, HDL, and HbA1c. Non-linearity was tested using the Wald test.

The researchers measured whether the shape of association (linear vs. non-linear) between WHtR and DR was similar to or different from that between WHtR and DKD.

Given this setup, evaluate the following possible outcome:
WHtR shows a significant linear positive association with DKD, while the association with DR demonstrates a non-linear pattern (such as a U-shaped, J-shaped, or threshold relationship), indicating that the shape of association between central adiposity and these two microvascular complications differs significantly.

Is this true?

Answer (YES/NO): NO